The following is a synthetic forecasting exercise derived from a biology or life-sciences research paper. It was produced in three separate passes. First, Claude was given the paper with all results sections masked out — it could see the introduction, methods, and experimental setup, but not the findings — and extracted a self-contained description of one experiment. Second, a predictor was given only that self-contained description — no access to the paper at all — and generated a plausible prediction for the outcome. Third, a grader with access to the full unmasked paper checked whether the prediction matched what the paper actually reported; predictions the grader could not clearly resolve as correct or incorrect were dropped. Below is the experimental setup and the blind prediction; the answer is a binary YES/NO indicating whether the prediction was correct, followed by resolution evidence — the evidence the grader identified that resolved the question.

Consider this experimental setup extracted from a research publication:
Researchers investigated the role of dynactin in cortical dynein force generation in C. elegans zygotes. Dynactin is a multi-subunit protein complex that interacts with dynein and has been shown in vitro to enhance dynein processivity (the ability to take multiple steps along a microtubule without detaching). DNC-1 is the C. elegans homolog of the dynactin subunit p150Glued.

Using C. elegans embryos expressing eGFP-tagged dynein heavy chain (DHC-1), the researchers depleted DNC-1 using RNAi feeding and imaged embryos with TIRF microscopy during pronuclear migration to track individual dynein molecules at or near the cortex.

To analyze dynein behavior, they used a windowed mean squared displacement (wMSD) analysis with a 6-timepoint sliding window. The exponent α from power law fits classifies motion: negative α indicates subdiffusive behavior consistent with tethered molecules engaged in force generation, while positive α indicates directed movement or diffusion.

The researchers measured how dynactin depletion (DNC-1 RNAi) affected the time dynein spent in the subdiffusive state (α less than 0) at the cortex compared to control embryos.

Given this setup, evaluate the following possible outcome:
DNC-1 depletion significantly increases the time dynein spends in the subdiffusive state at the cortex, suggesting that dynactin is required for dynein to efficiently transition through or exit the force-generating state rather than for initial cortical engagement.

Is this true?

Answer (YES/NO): NO